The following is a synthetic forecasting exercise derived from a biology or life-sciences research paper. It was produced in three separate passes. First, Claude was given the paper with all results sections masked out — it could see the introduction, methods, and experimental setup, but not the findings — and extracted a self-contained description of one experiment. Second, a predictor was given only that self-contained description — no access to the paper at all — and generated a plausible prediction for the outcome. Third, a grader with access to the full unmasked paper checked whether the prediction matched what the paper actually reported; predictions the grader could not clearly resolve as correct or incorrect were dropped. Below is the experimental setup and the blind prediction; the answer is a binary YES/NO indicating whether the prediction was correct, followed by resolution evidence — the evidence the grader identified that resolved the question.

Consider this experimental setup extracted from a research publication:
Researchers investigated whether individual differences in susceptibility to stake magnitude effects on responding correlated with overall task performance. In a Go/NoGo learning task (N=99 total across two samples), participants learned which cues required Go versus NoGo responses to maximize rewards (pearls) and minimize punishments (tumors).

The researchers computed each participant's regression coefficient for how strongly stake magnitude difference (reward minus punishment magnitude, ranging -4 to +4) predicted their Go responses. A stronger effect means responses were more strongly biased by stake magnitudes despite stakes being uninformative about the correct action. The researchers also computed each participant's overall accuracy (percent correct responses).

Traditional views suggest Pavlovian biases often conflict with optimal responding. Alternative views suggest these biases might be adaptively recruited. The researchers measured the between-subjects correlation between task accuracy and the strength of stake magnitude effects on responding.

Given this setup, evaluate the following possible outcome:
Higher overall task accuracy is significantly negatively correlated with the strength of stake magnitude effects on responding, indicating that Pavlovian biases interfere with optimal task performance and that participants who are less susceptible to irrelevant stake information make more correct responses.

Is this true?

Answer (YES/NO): YES